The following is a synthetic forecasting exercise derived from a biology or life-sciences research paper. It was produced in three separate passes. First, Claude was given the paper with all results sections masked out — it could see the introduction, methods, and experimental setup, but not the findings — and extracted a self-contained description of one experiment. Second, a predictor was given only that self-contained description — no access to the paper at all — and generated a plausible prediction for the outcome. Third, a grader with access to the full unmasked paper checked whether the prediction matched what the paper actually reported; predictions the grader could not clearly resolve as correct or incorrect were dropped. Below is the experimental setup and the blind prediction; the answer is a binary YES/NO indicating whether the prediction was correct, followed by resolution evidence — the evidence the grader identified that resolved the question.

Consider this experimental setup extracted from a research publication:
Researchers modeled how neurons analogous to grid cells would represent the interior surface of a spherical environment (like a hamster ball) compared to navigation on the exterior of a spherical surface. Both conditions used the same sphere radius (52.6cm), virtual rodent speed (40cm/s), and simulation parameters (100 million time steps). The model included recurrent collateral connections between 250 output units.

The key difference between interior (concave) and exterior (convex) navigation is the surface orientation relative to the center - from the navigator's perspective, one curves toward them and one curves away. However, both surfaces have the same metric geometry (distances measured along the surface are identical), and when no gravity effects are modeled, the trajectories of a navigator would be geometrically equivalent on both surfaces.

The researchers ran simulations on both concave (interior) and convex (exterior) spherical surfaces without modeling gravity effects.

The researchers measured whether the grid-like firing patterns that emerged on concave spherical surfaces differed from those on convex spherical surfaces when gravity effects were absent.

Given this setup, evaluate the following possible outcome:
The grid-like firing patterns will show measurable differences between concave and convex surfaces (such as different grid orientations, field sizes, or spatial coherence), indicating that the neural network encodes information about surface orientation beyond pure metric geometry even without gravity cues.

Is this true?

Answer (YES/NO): NO